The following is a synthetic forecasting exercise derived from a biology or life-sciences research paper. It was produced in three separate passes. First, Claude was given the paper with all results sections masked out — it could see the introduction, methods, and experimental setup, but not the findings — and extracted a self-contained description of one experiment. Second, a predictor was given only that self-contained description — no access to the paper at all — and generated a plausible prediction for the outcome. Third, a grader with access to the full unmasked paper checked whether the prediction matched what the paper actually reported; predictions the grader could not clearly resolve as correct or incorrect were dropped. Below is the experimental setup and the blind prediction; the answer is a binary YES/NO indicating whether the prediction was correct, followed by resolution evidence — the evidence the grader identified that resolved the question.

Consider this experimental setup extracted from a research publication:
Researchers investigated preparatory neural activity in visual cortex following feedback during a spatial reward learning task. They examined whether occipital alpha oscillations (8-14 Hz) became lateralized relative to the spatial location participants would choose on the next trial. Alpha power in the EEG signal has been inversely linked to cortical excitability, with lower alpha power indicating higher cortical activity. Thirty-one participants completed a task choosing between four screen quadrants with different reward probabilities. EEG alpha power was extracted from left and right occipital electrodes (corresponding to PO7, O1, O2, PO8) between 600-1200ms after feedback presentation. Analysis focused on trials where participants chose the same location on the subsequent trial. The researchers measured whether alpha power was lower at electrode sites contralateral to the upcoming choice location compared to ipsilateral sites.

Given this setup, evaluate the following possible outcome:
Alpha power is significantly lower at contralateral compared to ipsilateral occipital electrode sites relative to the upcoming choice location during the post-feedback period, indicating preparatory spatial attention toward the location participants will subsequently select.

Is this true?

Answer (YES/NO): YES